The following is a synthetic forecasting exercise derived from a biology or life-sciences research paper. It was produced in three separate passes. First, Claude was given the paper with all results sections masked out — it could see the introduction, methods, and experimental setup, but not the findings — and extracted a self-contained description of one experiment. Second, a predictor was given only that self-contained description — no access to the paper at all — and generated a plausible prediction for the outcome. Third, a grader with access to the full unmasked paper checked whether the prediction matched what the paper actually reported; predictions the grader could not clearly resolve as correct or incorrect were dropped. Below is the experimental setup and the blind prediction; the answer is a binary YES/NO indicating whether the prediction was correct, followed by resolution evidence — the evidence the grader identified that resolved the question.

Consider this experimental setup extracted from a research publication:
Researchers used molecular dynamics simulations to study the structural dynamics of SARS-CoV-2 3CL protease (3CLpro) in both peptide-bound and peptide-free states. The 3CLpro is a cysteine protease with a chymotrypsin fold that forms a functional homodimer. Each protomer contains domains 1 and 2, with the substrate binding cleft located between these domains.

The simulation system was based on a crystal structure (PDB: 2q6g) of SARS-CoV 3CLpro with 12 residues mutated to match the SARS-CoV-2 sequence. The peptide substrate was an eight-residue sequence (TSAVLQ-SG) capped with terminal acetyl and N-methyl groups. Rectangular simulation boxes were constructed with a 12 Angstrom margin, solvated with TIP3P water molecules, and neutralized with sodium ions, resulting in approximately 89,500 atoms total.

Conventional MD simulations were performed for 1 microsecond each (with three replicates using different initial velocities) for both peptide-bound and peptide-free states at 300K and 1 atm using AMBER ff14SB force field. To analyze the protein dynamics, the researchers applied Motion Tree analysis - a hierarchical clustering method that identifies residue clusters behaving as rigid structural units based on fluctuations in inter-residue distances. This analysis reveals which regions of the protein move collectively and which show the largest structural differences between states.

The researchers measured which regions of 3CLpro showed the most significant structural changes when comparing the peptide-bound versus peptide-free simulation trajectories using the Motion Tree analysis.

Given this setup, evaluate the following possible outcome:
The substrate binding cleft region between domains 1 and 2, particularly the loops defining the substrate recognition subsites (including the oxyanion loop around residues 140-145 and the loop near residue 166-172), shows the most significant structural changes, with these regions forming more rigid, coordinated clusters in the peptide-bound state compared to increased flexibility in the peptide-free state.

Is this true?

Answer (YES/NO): NO